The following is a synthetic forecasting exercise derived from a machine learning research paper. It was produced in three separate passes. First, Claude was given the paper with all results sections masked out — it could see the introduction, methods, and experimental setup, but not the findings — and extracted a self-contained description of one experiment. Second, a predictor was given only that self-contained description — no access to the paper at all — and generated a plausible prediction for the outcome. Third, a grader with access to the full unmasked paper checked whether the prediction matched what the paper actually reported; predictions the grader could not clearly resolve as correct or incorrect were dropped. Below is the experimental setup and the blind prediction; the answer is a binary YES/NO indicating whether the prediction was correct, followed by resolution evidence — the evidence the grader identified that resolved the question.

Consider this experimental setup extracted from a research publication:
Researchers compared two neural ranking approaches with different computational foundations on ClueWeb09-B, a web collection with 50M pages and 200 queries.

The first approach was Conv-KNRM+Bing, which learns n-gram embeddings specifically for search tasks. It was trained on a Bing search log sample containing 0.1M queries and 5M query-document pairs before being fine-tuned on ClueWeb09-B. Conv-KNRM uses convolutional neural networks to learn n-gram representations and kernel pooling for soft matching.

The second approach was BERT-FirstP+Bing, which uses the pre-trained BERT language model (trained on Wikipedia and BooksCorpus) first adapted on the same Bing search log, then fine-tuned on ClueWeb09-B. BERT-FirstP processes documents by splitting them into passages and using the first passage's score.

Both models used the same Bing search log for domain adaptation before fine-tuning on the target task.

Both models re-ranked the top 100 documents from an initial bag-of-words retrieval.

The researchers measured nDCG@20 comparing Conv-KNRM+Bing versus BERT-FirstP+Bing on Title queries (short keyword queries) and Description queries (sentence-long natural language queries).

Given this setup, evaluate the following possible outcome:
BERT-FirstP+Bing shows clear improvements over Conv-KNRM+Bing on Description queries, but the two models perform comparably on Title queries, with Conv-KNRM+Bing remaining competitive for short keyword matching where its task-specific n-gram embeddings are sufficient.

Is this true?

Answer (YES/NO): NO